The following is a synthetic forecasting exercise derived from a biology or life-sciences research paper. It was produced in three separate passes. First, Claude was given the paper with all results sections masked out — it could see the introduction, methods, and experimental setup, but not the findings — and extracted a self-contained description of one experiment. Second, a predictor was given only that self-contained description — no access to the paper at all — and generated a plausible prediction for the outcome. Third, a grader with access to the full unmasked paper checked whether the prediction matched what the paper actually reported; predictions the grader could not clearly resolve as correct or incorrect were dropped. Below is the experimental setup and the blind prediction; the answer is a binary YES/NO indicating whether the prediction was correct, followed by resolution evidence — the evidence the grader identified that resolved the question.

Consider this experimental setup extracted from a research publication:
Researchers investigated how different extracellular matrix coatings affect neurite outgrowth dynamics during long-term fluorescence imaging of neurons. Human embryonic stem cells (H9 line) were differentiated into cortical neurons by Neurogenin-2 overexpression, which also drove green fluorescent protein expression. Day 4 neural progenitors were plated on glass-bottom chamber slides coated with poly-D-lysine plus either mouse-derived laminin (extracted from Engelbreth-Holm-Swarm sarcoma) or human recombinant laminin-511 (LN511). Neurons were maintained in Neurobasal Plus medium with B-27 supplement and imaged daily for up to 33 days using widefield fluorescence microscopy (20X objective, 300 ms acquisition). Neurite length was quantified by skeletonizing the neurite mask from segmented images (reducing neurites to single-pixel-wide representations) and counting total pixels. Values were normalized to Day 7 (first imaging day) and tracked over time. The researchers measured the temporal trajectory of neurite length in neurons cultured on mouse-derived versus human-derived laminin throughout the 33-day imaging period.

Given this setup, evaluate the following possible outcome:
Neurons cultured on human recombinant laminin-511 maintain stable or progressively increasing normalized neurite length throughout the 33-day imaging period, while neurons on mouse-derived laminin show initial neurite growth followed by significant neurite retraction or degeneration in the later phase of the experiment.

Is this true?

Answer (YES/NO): NO